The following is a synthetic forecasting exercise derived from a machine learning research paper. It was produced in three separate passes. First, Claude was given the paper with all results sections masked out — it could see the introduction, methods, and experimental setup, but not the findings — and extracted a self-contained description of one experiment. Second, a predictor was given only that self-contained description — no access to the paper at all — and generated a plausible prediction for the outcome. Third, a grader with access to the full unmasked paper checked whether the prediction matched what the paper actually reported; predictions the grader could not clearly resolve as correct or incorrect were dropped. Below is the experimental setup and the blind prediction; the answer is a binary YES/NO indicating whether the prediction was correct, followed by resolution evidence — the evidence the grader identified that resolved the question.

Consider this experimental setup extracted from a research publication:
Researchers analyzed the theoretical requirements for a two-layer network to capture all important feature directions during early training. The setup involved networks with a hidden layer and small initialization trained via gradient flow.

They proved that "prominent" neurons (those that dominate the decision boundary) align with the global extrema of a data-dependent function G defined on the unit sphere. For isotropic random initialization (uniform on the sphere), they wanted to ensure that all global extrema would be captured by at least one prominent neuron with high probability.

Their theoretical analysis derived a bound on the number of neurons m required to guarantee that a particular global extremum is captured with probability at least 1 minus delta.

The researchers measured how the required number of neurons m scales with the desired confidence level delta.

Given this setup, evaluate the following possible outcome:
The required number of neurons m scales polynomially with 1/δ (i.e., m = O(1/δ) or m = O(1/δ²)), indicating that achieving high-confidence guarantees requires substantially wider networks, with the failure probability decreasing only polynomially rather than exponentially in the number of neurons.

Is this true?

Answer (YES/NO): NO